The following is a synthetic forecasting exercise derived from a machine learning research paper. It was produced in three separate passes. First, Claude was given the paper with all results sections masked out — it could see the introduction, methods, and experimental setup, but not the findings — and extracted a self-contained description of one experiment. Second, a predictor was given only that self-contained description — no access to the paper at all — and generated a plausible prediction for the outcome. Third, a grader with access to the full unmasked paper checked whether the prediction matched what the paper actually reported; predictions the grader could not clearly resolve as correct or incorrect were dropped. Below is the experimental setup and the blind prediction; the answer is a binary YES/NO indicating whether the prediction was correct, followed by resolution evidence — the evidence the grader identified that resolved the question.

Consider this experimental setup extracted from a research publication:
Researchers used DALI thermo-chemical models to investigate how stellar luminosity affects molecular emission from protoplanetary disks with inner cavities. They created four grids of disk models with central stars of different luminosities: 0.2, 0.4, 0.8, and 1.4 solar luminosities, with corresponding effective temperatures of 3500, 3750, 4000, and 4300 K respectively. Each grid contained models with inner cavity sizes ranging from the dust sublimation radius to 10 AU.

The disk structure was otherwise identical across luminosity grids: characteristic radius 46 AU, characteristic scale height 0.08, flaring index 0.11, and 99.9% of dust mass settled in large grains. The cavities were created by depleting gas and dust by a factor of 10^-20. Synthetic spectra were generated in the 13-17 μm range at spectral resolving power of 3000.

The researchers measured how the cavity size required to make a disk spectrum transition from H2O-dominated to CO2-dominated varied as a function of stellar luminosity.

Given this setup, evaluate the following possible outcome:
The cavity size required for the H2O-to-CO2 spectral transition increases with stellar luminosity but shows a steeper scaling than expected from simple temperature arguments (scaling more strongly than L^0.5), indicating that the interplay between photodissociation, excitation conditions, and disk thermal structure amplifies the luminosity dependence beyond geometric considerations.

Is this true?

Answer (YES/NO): NO